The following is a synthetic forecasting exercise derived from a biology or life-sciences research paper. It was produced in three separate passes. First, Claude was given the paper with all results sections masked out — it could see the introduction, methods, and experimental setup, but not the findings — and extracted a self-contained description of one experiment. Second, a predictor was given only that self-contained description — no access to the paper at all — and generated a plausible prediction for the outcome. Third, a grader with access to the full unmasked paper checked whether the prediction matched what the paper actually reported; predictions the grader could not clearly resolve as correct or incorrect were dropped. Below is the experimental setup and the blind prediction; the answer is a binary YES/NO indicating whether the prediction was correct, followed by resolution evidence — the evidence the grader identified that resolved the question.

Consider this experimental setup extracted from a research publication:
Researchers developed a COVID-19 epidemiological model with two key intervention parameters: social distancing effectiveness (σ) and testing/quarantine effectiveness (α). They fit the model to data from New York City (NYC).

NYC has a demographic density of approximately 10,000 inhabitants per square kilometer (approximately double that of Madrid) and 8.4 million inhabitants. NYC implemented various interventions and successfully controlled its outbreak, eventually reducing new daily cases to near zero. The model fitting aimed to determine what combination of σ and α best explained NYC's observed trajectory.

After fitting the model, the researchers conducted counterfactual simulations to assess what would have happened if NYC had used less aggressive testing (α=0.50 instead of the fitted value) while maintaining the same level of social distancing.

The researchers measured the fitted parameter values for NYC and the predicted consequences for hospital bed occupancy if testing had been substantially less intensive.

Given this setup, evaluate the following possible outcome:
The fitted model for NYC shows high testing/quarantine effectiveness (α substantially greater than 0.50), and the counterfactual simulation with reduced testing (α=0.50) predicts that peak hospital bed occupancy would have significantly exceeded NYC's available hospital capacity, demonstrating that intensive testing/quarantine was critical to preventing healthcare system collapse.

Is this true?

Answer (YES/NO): YES